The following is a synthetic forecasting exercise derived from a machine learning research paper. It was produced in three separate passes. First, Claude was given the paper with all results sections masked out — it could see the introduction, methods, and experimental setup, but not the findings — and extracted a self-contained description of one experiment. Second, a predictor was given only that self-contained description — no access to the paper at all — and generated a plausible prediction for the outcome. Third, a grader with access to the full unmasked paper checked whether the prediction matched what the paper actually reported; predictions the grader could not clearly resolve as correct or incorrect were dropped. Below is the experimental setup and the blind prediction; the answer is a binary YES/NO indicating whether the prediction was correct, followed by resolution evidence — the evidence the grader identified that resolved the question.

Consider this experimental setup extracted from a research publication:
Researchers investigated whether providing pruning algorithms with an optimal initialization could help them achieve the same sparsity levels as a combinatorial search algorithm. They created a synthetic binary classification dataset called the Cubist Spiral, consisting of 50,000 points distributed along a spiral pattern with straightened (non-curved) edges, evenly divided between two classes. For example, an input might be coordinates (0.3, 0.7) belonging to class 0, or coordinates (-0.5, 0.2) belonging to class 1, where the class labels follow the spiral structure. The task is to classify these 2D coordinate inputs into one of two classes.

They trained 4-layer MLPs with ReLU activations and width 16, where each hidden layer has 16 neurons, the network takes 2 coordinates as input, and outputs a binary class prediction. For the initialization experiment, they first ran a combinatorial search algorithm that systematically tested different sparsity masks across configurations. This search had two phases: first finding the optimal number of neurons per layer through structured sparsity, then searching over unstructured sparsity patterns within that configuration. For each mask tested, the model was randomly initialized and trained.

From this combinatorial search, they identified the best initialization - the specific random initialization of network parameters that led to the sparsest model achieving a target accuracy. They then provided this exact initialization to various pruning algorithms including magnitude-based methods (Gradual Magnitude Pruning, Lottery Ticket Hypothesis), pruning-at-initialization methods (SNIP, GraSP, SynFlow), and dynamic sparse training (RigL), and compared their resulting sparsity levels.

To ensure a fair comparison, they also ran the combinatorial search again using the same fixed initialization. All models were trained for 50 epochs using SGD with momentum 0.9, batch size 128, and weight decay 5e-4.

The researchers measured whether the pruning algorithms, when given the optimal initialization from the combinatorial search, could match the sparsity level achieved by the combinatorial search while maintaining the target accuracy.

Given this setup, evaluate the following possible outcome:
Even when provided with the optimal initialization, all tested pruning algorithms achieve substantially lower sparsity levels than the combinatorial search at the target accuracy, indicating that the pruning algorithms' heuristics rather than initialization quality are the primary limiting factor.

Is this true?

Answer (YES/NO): YES